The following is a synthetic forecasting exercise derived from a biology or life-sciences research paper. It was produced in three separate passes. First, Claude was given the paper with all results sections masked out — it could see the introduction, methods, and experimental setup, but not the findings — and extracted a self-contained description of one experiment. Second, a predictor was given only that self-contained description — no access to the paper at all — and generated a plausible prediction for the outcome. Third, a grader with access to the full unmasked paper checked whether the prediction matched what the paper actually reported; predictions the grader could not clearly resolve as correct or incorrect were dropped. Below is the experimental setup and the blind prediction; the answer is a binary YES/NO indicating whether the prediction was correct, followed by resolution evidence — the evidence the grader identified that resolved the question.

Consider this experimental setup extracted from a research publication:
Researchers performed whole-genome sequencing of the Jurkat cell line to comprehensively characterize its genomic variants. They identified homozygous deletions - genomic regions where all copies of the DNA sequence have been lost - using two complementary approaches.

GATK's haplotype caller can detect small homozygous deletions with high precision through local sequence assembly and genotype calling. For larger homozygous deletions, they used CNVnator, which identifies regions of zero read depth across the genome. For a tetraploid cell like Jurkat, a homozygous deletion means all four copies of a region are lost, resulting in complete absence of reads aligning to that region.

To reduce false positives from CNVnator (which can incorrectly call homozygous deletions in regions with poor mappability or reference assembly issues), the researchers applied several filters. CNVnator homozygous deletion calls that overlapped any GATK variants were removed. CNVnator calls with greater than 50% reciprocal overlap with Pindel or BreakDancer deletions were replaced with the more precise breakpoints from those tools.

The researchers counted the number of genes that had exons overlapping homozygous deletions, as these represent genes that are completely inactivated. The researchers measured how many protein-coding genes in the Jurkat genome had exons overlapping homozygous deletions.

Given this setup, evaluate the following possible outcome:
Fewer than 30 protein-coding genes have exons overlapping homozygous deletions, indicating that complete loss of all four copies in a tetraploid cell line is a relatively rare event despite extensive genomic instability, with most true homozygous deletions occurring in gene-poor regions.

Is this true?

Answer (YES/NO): NO